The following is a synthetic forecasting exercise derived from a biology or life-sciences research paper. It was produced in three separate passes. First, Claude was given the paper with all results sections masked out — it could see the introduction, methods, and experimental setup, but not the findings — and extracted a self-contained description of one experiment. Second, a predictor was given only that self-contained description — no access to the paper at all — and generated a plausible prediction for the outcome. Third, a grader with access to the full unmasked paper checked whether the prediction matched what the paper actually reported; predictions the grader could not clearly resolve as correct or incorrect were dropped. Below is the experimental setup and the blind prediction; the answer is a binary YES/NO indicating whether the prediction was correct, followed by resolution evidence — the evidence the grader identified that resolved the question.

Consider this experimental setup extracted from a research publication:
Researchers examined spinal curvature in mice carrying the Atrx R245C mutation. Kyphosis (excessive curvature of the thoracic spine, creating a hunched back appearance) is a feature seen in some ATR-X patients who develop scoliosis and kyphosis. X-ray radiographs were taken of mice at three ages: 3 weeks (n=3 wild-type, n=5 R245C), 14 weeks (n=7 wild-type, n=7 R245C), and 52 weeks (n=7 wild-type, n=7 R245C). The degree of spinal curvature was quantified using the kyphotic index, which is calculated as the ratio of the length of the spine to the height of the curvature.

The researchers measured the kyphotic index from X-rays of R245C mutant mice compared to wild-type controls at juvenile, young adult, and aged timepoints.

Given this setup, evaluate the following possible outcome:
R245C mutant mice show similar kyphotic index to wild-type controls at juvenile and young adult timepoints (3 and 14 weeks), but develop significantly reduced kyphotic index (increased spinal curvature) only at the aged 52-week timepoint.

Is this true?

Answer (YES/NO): NO